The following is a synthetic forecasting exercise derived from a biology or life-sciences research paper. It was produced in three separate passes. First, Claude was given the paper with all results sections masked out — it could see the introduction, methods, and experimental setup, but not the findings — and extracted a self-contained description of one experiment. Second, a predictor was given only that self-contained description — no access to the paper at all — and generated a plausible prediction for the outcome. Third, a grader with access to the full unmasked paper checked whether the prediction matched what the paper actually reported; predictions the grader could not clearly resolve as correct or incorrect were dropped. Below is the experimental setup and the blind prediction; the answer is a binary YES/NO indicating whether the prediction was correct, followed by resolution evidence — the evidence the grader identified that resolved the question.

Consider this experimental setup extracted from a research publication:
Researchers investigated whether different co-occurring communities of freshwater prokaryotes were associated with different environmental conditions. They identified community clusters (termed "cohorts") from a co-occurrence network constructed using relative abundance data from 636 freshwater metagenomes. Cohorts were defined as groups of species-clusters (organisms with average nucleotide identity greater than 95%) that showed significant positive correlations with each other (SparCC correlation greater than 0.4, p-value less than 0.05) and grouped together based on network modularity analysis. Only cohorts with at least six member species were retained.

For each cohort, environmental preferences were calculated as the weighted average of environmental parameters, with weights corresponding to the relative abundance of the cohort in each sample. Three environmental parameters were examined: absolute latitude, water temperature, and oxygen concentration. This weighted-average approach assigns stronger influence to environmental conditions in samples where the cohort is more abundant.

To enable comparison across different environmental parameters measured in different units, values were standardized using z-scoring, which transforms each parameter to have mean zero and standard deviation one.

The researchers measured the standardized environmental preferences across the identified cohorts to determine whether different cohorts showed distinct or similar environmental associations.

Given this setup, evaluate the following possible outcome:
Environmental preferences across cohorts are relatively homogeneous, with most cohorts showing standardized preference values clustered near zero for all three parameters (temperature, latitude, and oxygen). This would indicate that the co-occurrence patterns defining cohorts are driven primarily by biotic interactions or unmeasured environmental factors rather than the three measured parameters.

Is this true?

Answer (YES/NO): NO